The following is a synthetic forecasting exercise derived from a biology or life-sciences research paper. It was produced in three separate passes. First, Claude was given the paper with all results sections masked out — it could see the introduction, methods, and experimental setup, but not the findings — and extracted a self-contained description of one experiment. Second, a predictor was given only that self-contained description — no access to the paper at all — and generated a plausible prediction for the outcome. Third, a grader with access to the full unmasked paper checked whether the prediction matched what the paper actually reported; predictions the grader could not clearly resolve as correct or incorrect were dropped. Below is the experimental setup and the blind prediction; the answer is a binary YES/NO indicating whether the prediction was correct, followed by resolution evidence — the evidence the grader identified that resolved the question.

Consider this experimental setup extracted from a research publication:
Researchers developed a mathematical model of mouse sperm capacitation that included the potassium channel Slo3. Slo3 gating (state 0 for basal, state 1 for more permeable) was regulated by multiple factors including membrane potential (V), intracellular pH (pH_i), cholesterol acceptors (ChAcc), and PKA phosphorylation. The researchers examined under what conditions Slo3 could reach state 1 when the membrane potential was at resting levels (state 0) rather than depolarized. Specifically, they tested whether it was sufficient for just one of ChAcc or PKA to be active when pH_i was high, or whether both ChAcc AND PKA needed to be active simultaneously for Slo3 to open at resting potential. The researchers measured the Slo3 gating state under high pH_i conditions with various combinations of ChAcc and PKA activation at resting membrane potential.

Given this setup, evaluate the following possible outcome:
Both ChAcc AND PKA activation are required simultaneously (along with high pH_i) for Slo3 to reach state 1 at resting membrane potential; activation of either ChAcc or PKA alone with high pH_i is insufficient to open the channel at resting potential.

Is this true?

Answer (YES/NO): YES